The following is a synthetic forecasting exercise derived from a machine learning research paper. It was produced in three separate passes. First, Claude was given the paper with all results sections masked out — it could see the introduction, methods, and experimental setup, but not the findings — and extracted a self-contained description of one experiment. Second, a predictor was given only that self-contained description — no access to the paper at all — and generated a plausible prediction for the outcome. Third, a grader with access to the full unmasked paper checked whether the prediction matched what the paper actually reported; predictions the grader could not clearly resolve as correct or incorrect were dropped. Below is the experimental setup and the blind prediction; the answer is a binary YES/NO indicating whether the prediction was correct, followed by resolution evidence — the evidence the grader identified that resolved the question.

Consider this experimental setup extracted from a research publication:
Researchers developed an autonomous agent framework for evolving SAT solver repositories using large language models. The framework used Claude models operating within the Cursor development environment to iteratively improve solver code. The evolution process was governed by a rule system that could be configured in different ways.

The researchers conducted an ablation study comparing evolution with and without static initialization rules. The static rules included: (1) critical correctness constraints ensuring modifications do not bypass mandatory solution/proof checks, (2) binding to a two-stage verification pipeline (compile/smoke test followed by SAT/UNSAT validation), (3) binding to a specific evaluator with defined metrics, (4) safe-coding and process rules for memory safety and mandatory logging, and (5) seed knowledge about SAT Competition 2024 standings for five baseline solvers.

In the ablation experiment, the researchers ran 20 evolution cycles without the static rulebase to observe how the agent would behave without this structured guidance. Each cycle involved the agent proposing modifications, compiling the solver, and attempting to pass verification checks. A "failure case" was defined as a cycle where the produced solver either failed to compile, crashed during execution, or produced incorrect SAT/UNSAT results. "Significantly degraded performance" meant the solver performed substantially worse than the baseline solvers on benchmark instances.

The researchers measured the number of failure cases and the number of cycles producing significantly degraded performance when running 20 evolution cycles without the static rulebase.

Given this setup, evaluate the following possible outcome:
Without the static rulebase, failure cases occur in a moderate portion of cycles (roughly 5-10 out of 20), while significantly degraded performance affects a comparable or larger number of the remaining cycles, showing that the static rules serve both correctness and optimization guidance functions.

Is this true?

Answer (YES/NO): YES